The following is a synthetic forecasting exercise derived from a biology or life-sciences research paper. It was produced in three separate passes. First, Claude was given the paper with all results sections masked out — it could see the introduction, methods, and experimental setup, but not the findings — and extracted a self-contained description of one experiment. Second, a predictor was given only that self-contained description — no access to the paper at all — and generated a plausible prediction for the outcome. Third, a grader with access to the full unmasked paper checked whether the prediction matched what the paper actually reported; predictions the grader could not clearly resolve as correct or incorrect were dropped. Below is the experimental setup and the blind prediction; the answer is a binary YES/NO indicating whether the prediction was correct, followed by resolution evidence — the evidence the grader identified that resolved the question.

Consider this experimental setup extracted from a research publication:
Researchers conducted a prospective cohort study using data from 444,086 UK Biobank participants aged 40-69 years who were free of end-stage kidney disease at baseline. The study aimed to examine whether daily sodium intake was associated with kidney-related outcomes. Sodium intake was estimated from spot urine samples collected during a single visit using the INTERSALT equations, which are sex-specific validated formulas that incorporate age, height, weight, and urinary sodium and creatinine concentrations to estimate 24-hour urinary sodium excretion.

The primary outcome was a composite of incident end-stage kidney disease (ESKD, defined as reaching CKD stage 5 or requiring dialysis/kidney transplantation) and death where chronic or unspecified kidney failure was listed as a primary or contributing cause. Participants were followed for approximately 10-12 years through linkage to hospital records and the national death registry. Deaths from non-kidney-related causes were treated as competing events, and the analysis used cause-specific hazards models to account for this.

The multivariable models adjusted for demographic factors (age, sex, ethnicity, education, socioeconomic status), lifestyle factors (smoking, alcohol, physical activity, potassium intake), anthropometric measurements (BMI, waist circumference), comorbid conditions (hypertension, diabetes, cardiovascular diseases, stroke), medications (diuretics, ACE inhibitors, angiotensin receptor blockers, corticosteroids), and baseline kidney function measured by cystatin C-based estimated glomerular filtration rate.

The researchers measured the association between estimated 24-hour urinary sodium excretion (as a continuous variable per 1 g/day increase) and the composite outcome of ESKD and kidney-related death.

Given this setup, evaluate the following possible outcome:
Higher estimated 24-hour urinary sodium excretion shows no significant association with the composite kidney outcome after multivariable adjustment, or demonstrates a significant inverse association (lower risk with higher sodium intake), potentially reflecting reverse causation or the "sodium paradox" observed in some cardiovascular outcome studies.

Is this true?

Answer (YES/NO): YES